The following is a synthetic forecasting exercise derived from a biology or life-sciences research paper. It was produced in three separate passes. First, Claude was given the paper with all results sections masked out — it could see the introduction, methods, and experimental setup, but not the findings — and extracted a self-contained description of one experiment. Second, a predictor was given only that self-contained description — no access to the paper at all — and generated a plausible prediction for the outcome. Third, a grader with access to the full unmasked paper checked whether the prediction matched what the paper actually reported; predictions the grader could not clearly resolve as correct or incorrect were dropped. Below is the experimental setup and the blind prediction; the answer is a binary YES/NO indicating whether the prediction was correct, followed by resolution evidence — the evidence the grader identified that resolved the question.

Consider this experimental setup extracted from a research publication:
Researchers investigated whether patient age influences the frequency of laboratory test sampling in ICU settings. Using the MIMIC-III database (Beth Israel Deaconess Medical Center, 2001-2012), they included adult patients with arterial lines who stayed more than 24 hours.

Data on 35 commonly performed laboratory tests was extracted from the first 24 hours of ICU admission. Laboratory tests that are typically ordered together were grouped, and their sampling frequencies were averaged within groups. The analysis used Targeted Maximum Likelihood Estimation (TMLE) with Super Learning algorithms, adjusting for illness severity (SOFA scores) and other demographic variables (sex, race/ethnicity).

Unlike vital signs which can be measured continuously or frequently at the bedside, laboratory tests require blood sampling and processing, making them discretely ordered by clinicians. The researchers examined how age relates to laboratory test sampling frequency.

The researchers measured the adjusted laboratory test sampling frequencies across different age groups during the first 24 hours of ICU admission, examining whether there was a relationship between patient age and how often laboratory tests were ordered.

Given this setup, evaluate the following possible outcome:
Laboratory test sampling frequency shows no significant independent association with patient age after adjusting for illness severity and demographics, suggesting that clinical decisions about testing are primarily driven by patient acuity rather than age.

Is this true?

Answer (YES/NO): NO